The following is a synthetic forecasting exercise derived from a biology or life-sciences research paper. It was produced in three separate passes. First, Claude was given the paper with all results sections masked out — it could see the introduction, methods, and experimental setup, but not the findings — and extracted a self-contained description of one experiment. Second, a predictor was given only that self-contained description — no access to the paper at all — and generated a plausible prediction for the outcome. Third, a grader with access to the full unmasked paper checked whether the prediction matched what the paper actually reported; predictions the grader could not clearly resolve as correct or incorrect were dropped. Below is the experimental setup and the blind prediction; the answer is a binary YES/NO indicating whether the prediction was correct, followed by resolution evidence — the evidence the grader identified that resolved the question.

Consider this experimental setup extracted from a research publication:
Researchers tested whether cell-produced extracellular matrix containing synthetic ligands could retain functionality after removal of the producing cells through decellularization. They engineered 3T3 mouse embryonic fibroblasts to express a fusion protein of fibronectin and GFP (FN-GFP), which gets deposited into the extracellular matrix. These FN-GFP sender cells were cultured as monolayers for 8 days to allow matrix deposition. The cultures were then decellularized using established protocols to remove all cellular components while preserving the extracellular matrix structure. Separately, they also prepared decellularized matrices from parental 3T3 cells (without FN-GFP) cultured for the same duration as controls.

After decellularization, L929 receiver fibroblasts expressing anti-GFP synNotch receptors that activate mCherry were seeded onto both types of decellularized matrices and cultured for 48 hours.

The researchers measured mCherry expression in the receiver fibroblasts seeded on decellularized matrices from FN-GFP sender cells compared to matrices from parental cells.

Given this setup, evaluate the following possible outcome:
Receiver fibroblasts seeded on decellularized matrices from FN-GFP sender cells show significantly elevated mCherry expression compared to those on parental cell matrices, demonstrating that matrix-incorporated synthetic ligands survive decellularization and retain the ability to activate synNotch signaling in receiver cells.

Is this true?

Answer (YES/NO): YES